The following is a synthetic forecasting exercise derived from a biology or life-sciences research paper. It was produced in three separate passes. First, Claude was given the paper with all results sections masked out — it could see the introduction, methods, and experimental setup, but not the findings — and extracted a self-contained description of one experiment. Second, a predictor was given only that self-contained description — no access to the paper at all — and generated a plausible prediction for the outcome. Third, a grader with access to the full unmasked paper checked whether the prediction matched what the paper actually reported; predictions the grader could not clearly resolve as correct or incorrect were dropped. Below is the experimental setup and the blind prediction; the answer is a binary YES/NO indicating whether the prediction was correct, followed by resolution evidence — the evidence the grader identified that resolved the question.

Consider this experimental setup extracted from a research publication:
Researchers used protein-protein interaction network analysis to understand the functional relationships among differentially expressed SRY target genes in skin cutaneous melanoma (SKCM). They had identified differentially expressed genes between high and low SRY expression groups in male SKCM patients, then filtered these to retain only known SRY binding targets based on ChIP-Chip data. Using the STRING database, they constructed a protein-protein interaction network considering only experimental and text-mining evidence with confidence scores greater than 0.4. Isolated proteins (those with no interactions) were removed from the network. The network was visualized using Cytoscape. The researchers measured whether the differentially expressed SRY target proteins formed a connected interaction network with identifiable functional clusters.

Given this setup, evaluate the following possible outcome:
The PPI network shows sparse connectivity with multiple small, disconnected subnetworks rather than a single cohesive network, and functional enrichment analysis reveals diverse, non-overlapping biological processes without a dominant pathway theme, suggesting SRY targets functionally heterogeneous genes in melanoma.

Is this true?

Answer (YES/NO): NO